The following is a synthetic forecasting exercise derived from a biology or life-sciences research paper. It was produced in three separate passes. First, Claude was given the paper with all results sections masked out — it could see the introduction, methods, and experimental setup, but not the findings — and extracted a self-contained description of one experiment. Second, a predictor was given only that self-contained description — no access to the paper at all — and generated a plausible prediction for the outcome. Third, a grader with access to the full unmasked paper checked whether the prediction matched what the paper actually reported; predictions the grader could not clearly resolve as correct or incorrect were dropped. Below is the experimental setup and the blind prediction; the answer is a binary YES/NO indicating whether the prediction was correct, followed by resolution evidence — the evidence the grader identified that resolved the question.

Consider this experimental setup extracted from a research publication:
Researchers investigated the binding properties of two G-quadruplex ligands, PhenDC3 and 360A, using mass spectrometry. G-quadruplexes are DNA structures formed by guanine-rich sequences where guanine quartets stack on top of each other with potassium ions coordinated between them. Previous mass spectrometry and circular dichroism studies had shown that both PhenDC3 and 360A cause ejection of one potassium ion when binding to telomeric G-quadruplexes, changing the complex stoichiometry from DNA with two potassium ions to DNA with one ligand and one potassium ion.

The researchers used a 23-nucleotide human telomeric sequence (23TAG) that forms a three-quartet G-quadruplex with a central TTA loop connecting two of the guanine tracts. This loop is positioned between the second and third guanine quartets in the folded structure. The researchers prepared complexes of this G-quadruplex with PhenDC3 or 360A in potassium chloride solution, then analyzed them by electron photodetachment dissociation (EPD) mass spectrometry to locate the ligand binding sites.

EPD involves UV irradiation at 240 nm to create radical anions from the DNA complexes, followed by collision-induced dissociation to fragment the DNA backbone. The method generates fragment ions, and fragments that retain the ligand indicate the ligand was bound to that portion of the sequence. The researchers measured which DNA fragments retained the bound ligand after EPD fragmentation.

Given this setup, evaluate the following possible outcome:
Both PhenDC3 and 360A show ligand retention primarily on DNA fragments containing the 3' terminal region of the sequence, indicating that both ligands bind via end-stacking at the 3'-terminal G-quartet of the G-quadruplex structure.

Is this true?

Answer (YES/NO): NO